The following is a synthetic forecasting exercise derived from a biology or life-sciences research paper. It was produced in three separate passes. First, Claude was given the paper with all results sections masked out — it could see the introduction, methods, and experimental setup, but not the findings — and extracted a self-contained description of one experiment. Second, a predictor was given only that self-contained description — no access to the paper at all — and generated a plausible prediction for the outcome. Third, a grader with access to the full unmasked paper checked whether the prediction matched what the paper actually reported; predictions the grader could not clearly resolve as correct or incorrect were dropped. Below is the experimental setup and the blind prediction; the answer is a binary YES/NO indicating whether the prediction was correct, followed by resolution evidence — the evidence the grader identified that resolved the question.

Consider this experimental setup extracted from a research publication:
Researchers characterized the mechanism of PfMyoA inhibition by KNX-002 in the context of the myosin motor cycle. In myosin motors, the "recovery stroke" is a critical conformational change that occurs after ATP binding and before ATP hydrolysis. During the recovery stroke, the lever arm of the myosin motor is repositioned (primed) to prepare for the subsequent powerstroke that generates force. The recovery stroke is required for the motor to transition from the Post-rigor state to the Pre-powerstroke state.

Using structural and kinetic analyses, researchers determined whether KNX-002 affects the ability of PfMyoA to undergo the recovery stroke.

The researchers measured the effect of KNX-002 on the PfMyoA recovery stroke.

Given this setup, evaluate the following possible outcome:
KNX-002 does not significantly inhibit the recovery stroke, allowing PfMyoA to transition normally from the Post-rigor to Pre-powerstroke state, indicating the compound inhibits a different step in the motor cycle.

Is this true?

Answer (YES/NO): NO